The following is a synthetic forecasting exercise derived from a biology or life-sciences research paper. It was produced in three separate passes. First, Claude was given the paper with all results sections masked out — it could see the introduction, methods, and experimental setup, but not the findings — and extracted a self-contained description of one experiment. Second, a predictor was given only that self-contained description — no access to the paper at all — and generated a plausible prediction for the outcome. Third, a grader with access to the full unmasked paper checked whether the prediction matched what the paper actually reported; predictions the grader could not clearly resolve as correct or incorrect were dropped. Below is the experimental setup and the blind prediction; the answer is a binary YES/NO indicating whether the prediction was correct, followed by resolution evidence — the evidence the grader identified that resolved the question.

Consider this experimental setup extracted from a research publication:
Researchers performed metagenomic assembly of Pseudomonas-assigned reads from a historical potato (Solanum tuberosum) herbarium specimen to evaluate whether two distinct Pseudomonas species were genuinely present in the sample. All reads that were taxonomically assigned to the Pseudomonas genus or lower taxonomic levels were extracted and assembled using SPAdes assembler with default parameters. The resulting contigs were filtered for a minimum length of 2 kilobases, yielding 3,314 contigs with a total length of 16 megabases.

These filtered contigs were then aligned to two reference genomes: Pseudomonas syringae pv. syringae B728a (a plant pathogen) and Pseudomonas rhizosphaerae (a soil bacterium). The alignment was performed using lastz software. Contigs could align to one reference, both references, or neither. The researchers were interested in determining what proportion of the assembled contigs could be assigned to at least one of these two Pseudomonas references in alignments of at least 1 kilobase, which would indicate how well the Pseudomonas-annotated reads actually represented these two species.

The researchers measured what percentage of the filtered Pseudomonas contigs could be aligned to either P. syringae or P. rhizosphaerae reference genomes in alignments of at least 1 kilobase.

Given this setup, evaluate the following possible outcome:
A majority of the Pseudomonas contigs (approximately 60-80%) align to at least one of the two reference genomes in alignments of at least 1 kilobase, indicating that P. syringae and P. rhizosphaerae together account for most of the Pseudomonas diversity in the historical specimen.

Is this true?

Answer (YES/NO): YES